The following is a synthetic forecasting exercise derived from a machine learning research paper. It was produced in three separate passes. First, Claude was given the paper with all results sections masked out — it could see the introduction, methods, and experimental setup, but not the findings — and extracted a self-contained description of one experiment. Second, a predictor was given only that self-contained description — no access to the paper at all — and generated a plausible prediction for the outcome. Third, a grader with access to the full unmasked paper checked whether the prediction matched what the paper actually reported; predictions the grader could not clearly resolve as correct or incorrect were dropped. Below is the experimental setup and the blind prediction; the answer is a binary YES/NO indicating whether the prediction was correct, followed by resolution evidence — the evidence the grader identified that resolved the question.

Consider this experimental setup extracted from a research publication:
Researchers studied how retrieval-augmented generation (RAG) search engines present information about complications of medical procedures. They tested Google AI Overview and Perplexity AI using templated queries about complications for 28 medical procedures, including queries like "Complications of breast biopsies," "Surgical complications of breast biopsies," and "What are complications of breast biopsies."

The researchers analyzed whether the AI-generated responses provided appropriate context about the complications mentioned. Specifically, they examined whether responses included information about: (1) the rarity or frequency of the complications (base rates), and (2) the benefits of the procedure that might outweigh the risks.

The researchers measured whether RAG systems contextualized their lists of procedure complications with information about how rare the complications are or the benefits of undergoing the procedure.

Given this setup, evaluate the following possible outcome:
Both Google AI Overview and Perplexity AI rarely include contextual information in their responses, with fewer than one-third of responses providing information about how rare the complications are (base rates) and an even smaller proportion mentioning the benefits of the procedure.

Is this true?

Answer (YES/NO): NO